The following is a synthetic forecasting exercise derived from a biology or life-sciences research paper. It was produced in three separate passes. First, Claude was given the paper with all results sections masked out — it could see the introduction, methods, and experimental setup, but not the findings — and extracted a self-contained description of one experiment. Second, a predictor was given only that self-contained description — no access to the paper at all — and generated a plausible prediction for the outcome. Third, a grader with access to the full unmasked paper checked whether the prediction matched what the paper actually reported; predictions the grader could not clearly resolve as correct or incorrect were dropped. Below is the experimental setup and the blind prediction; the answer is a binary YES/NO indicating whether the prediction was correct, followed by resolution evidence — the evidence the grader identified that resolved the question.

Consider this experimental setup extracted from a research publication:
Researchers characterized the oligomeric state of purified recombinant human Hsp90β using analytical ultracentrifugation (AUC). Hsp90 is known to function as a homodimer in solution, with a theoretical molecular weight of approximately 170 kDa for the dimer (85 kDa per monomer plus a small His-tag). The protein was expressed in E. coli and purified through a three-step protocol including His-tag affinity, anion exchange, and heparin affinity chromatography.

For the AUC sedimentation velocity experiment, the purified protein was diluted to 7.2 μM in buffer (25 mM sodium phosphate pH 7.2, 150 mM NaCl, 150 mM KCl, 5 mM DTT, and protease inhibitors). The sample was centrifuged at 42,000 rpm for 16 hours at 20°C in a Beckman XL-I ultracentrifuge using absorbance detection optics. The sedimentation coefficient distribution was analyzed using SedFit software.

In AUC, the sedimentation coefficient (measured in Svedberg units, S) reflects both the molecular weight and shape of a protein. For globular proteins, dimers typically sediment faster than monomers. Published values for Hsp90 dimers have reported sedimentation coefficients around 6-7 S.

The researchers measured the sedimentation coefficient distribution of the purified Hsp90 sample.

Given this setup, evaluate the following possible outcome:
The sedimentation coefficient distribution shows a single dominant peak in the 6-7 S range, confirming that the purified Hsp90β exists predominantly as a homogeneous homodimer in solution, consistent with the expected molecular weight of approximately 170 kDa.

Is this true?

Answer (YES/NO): NO